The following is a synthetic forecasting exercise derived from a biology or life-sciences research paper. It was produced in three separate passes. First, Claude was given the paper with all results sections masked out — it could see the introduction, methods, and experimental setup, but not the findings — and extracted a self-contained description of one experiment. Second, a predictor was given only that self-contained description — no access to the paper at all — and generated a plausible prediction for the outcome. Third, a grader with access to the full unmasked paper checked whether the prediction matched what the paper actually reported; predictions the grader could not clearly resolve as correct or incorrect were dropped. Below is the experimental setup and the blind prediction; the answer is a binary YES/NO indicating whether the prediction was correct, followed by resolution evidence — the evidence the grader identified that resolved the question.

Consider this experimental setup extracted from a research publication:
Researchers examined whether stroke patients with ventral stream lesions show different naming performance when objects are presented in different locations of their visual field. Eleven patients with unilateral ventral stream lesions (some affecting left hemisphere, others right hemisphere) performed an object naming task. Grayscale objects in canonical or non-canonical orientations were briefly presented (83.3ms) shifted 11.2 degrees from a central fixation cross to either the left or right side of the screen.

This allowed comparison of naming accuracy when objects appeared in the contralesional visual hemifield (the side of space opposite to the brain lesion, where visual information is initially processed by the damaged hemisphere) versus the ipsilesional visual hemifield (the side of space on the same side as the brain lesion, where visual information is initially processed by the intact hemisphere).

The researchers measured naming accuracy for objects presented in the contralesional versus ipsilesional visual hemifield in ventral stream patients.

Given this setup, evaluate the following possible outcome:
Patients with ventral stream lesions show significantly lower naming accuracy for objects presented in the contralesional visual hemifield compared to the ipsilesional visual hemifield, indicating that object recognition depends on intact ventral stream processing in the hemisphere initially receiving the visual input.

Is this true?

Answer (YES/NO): NO